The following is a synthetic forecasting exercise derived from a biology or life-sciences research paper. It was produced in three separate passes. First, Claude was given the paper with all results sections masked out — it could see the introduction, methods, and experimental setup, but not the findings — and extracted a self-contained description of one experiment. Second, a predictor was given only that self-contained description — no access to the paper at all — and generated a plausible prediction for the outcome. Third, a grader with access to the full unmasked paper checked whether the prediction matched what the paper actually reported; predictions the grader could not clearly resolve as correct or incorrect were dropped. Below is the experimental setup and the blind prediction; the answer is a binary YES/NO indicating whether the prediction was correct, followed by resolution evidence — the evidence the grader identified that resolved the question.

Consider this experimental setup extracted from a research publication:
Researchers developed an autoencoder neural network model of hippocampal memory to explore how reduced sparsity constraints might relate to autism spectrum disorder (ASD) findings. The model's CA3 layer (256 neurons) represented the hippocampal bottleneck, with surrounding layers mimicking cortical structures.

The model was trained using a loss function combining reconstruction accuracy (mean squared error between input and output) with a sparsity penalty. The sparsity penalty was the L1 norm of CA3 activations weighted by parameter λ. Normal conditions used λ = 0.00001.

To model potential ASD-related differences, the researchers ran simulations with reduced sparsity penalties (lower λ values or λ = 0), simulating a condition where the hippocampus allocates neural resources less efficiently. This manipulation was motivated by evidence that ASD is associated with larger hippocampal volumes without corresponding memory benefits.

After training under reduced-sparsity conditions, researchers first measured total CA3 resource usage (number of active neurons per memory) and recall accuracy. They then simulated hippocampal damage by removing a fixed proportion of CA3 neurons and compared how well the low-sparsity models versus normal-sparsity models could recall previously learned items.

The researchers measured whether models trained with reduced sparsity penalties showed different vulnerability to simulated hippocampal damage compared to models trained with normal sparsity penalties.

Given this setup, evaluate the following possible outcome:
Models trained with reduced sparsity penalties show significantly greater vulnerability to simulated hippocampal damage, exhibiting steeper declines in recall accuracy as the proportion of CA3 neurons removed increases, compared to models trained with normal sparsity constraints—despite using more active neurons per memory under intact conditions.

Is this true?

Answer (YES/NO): YES